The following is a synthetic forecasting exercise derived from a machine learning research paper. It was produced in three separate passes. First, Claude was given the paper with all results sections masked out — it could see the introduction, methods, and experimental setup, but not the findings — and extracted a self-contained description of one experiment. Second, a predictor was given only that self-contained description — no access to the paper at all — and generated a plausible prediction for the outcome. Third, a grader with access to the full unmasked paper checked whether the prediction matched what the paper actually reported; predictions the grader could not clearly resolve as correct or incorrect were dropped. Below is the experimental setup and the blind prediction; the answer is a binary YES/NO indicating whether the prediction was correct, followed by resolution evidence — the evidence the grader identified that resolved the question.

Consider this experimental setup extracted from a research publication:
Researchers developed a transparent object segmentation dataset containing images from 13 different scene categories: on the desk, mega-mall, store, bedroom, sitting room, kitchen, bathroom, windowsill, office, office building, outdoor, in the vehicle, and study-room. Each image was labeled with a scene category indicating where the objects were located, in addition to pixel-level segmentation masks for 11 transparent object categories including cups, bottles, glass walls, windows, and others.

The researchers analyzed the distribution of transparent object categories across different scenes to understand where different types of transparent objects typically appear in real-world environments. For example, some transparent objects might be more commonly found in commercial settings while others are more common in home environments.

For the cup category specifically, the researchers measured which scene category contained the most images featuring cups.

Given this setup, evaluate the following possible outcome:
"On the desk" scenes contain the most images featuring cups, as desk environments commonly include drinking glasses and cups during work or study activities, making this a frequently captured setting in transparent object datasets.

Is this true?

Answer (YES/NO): YES